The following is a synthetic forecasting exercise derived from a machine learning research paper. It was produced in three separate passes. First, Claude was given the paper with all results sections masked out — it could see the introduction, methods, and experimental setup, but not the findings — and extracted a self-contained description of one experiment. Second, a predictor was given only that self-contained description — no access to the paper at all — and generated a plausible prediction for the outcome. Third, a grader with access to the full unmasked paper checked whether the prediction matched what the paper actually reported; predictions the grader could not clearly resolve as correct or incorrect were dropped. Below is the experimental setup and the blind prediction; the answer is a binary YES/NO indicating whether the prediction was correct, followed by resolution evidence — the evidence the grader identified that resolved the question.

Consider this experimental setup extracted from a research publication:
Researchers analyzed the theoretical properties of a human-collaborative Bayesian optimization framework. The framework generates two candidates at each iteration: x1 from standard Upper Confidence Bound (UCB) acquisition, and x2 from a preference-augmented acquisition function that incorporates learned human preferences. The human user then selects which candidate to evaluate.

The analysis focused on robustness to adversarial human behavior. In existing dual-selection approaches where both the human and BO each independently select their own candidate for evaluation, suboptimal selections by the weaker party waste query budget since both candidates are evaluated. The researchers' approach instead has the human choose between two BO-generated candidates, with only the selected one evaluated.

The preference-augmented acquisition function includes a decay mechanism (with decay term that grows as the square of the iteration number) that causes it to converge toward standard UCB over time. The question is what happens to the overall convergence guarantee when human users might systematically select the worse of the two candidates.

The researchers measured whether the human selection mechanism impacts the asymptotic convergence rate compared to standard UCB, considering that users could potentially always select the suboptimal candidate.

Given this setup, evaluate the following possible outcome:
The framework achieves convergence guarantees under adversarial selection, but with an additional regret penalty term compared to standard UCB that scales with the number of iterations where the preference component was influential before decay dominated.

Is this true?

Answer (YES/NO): NO